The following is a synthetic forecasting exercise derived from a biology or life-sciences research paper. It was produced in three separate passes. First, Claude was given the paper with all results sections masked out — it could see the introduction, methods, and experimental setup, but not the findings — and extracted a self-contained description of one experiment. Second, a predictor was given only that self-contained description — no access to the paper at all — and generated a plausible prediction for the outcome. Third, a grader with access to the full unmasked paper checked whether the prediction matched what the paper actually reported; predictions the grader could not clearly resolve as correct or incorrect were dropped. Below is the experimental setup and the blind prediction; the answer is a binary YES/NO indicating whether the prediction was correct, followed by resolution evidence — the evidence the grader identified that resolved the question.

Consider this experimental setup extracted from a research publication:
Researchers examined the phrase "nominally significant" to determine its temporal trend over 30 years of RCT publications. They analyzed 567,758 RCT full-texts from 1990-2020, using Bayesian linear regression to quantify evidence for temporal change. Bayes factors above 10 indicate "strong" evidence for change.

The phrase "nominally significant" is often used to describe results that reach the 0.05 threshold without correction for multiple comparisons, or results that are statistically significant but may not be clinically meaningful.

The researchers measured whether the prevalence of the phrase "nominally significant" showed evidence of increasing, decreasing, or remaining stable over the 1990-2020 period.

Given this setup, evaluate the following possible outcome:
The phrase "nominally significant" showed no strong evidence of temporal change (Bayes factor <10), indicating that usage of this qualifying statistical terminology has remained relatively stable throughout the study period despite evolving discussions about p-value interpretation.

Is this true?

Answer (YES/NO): NO